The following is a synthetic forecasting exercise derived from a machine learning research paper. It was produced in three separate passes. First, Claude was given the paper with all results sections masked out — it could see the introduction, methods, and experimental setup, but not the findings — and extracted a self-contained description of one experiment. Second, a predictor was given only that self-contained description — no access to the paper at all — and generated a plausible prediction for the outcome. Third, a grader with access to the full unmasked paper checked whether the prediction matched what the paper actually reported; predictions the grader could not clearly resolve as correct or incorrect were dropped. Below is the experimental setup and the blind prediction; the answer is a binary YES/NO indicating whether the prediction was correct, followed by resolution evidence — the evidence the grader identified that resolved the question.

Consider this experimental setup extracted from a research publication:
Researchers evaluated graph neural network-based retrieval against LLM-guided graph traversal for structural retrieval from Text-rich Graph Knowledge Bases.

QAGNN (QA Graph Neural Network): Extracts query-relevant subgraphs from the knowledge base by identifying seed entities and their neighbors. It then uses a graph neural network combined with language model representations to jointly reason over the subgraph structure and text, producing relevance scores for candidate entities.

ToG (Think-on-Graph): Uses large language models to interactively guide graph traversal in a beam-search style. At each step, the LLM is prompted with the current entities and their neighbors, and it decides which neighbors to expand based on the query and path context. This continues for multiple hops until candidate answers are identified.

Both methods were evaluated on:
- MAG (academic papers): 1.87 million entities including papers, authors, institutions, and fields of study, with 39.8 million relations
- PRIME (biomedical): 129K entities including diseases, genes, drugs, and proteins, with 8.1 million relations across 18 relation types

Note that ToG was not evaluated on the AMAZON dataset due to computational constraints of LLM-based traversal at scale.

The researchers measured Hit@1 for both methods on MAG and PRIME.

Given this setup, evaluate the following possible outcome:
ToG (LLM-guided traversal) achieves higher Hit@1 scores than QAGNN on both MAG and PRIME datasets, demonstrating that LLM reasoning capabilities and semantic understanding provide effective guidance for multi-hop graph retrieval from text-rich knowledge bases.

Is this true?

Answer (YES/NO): NO